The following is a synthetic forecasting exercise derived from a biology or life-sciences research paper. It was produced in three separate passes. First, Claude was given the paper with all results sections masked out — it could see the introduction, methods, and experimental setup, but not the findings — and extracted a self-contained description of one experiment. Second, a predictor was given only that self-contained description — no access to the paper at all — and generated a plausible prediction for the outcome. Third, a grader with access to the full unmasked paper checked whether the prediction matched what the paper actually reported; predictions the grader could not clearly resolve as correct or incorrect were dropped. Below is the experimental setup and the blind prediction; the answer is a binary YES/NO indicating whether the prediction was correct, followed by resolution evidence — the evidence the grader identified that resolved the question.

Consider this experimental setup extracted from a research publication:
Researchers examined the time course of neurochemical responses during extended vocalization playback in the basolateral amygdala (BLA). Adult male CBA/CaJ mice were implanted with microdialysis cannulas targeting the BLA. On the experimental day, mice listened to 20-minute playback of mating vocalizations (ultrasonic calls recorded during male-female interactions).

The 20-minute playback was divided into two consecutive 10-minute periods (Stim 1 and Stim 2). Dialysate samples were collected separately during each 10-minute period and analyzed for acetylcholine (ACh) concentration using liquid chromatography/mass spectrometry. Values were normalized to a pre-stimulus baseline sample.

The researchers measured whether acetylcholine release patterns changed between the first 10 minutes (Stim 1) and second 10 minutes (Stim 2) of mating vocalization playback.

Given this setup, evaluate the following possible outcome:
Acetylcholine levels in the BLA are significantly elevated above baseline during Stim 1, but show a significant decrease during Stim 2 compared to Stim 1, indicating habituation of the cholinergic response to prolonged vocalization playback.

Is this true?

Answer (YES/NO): NO